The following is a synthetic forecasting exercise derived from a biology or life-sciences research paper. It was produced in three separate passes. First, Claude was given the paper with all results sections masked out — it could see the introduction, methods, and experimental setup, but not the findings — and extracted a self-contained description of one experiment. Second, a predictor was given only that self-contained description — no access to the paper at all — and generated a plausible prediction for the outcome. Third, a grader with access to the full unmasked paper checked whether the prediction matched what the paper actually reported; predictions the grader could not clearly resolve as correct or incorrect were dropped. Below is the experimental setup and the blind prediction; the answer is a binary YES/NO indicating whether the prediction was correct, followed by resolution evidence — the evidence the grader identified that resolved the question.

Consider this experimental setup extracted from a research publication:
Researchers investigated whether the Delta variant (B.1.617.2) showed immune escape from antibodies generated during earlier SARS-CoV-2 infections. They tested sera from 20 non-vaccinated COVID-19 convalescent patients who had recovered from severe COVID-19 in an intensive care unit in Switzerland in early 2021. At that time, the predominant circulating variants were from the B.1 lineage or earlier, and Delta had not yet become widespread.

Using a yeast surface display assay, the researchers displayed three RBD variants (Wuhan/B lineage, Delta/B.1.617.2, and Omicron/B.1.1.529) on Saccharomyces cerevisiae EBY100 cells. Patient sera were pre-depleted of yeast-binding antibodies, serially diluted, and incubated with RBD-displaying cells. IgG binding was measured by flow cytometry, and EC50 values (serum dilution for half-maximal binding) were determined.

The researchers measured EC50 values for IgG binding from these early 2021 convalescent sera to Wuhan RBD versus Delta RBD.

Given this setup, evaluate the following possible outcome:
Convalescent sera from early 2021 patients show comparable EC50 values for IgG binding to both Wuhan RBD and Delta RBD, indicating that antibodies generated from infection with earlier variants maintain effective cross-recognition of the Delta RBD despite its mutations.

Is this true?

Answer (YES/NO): YES